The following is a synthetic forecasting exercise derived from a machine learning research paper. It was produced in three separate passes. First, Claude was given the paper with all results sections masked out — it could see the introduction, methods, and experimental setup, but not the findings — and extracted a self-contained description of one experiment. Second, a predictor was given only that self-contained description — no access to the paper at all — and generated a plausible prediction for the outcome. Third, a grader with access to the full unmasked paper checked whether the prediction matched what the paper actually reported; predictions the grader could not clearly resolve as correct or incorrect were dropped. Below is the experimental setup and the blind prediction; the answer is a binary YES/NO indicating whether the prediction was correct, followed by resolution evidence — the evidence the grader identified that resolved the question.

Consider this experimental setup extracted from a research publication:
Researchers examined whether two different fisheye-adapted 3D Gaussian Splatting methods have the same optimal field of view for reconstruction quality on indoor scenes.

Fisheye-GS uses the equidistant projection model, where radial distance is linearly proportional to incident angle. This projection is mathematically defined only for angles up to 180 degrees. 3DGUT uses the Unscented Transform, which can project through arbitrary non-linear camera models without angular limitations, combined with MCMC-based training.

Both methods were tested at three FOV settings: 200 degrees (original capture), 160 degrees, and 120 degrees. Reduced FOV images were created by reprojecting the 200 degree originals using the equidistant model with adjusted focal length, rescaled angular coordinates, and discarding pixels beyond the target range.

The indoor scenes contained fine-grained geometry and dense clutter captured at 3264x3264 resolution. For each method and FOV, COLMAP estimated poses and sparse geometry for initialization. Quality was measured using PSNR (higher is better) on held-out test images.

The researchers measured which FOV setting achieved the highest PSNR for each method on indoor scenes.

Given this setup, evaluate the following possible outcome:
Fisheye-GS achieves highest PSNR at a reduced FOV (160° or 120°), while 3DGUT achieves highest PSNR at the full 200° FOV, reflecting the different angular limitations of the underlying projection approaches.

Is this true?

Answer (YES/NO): NO